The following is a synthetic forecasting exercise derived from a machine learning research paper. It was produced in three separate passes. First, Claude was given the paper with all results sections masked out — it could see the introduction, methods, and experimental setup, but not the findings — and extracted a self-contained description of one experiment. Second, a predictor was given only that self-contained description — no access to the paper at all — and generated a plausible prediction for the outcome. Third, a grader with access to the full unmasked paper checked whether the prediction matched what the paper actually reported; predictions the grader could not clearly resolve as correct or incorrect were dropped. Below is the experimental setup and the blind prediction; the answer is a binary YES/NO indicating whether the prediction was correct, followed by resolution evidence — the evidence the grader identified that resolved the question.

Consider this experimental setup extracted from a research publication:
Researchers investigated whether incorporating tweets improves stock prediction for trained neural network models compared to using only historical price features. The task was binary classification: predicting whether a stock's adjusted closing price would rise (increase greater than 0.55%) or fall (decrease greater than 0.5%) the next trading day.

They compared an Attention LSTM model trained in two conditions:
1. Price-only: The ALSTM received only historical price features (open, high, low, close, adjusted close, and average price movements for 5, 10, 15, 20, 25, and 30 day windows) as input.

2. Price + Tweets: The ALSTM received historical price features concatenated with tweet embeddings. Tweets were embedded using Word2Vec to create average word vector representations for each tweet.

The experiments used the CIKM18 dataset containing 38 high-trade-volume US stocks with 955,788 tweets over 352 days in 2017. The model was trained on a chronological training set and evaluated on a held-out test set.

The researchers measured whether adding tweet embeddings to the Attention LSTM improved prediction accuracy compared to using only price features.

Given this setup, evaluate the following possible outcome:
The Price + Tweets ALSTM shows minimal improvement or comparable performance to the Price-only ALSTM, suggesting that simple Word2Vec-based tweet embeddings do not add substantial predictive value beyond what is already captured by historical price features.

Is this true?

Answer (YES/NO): YES